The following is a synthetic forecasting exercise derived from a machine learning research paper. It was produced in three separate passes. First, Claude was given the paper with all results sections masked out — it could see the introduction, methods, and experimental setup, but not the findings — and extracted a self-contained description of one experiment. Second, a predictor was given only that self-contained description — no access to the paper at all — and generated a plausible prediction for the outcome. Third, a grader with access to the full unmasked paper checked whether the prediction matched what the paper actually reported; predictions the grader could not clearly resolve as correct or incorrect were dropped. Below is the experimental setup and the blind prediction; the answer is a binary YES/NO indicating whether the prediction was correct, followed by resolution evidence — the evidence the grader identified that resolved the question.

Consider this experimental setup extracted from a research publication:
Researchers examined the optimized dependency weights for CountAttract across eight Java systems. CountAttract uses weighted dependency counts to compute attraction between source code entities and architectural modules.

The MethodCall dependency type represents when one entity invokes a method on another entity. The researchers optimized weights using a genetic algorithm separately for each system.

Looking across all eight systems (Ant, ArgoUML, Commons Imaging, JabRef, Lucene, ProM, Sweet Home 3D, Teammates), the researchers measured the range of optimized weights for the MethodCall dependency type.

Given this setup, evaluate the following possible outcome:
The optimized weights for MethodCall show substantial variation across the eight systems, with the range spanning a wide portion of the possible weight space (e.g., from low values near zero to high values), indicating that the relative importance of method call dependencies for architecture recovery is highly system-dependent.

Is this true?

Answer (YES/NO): NO